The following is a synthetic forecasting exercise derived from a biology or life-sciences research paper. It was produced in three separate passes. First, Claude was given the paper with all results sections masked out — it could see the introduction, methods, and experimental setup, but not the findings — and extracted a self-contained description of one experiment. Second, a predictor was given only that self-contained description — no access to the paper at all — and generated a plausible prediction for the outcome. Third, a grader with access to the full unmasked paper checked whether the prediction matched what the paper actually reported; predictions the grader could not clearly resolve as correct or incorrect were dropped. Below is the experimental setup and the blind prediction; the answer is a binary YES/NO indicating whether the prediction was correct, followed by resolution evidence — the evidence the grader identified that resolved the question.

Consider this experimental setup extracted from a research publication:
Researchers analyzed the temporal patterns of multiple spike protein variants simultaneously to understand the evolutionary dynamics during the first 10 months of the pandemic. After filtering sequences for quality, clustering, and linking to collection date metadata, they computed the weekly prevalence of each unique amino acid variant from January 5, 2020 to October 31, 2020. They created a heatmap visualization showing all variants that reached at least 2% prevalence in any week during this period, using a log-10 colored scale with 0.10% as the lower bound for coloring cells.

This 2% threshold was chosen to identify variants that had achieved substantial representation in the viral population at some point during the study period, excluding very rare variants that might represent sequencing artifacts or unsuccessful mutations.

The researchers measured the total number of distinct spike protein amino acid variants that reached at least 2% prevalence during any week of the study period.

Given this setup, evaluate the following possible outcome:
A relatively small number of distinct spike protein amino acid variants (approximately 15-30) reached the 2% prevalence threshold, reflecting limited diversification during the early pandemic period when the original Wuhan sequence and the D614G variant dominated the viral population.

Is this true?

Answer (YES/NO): NO